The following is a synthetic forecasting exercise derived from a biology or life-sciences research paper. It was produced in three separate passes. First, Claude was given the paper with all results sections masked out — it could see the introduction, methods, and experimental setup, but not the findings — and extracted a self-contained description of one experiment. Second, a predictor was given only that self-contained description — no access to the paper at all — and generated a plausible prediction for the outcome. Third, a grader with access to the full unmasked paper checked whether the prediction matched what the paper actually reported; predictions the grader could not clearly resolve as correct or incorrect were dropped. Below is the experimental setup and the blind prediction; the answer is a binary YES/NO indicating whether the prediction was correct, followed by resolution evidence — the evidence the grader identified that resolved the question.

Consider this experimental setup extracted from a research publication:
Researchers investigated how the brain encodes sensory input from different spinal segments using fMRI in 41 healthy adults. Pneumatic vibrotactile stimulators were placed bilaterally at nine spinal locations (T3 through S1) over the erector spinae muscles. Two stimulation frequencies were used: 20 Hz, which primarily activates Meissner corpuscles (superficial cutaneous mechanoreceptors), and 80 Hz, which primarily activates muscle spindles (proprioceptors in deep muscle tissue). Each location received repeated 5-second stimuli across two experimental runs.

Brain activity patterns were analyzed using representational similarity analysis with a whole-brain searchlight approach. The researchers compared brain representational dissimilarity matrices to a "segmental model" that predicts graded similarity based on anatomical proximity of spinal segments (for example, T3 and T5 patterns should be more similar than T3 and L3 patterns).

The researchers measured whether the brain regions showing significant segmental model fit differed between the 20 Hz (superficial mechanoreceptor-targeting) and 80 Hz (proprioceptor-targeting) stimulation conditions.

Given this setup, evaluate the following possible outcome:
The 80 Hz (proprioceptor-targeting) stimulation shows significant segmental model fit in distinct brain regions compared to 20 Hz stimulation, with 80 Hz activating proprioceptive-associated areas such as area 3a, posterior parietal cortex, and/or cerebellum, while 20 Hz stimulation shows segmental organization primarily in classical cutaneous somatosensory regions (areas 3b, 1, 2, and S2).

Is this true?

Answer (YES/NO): NO